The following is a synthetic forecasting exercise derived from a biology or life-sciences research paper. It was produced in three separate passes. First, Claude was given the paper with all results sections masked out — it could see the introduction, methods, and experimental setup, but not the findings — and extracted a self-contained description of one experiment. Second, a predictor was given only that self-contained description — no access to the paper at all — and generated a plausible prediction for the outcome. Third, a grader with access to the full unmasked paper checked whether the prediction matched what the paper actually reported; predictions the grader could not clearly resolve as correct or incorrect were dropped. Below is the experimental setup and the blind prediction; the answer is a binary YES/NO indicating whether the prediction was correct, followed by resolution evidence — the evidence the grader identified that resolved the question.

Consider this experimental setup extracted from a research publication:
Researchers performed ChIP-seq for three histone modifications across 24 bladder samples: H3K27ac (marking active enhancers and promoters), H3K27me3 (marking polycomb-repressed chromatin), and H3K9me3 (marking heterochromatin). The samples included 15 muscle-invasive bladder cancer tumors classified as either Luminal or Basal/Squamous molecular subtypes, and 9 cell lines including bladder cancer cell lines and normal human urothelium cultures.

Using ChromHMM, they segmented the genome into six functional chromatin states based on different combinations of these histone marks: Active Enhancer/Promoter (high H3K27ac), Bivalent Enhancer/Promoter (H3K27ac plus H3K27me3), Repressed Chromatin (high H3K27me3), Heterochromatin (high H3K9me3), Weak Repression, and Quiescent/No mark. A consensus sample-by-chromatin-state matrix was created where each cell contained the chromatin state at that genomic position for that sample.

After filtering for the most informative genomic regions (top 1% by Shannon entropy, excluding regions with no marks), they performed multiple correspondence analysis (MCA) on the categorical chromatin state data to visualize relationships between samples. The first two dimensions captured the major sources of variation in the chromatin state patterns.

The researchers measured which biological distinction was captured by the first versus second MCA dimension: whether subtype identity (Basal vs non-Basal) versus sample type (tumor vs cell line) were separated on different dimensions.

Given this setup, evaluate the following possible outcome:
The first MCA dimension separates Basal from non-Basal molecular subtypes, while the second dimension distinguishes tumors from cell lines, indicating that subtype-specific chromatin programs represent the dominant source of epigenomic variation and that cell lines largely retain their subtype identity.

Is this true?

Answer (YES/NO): NO